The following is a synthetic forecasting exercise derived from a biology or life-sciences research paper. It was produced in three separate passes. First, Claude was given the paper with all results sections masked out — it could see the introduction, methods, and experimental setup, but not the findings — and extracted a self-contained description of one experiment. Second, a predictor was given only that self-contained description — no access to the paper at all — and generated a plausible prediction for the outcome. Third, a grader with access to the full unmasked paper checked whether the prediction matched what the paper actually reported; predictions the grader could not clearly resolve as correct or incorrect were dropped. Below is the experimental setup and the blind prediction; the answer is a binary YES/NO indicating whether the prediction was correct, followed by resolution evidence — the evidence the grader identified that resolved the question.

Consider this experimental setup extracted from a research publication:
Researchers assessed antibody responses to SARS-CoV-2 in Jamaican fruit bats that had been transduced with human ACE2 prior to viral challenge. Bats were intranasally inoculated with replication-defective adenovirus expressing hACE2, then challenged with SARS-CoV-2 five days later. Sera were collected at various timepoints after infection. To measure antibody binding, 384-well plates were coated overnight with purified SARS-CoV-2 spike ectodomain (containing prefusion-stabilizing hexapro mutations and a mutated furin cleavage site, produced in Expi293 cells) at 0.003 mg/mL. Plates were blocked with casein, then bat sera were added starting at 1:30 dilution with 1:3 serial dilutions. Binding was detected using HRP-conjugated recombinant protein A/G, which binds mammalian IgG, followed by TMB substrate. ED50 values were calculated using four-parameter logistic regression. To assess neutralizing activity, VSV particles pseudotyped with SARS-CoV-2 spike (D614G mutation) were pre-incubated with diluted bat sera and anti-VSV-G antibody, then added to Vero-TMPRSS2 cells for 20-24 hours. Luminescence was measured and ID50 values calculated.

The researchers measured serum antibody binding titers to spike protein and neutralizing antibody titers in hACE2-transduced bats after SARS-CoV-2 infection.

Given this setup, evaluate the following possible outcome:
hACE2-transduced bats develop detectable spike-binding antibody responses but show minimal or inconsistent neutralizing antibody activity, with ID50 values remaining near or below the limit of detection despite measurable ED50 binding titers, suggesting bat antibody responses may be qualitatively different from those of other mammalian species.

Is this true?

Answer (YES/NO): YES